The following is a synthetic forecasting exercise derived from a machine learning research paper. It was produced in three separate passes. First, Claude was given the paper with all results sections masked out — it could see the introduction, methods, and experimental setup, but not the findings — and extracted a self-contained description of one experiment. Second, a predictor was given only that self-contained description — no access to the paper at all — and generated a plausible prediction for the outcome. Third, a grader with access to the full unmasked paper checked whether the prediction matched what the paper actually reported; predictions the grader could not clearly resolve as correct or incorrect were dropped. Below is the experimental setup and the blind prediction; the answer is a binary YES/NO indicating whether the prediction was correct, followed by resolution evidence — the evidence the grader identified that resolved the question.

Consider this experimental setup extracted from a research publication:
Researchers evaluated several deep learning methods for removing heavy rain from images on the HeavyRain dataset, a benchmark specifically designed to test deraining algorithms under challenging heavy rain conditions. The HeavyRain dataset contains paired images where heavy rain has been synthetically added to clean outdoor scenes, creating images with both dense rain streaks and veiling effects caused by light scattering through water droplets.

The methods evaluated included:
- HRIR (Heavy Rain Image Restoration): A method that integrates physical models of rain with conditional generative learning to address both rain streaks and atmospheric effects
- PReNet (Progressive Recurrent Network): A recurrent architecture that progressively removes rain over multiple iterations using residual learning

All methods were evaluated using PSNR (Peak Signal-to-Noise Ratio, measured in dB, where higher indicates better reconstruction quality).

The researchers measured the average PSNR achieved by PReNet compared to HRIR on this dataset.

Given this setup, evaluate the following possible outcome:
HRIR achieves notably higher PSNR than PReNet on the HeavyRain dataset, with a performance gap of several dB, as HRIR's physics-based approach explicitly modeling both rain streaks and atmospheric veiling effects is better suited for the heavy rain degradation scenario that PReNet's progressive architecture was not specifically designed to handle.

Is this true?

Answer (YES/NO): NO